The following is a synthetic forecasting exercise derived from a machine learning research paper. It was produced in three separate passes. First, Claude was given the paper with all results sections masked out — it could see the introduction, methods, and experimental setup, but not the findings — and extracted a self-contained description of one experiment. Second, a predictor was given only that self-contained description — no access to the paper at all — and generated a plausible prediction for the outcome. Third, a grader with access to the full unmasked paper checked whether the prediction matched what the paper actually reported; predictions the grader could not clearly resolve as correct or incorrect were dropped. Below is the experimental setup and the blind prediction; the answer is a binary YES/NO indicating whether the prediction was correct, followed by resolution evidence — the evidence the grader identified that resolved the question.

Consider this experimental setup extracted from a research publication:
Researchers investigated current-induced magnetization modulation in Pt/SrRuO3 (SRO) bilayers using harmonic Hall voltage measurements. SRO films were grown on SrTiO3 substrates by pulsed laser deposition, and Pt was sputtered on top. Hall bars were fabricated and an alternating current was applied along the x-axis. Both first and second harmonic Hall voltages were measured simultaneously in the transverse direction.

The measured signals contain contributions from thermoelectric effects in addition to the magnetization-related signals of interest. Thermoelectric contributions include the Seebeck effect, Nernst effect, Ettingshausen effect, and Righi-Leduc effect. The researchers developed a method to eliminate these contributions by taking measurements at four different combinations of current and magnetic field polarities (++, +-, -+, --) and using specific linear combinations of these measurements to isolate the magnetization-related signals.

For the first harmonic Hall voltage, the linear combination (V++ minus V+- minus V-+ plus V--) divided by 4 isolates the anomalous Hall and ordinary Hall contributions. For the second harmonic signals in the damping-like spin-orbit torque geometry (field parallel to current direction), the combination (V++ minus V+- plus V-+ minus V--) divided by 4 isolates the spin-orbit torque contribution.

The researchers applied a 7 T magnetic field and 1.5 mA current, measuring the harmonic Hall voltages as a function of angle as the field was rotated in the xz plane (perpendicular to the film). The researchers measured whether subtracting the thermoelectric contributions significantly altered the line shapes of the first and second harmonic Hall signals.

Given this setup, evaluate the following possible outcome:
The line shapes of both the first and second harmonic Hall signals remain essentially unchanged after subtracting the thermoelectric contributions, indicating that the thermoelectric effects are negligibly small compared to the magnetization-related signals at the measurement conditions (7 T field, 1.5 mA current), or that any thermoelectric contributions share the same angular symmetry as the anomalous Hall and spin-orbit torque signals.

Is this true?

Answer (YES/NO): YES